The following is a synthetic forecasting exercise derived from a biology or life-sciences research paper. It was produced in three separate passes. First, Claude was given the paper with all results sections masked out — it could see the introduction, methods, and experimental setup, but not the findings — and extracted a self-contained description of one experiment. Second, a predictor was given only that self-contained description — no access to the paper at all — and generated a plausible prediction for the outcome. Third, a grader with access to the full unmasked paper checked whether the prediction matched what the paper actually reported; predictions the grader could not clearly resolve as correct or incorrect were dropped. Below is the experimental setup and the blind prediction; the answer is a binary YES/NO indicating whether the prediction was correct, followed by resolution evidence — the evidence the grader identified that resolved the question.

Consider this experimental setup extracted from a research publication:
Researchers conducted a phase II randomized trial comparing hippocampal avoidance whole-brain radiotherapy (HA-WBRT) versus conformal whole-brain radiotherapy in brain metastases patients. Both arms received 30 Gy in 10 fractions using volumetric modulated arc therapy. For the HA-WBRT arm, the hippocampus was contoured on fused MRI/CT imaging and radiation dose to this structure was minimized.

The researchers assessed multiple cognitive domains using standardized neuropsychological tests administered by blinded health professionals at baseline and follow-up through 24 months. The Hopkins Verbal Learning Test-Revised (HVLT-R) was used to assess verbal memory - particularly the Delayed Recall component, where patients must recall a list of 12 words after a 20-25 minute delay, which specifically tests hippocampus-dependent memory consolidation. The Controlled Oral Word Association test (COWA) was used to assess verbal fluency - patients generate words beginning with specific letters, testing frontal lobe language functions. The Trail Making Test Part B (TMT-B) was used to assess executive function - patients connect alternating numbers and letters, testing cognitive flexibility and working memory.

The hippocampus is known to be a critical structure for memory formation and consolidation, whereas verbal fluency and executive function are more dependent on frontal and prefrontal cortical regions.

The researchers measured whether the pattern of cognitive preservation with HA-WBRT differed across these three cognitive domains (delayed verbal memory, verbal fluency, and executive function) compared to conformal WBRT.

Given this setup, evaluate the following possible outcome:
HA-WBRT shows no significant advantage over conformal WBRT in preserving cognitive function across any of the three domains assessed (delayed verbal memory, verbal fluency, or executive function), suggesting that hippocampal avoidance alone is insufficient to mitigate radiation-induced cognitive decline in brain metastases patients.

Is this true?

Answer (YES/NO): NO